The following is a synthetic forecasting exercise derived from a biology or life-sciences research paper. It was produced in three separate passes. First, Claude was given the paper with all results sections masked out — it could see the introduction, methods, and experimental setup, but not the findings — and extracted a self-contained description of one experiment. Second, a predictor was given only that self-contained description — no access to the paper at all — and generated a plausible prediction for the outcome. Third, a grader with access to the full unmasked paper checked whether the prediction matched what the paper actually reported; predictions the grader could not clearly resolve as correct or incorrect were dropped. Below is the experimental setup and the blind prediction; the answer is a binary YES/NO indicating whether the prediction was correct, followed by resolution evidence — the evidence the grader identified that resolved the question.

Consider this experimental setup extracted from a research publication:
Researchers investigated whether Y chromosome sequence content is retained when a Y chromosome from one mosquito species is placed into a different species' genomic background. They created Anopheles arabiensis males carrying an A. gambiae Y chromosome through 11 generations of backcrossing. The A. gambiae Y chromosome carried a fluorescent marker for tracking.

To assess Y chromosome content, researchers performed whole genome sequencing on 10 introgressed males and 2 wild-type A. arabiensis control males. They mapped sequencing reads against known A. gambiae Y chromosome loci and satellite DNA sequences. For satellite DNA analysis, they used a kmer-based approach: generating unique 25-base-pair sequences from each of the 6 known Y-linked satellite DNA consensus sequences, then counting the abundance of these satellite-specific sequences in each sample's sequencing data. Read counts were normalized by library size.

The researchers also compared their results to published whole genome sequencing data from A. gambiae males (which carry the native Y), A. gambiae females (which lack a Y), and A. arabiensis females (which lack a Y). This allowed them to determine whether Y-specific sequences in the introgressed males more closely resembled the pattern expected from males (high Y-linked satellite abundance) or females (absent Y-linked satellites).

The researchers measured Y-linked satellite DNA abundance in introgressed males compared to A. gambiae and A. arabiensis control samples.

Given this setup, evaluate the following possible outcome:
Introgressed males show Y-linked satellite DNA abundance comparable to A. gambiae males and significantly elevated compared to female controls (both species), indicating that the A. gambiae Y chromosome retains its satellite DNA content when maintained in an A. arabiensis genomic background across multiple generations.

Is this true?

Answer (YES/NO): YES